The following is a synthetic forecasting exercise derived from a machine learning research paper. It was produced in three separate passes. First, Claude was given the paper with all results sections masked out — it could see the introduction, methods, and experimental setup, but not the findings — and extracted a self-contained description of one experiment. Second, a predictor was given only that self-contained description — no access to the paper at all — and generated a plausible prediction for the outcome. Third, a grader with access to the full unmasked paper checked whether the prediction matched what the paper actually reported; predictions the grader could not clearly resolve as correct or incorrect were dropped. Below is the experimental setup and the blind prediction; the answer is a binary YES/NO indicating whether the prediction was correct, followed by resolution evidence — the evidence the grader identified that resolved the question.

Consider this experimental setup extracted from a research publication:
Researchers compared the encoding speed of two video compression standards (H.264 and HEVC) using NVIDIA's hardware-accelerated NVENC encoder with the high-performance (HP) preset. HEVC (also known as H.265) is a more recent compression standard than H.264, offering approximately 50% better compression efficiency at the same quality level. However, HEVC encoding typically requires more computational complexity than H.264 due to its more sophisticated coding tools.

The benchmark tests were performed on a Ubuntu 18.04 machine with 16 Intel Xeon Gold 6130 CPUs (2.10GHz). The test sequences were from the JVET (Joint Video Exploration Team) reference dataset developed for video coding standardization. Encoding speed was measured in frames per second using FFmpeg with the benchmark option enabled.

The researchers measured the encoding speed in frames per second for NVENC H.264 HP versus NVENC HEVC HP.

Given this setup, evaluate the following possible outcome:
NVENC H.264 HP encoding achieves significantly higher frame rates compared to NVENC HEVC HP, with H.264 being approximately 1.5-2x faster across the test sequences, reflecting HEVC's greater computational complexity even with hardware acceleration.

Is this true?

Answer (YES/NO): NO